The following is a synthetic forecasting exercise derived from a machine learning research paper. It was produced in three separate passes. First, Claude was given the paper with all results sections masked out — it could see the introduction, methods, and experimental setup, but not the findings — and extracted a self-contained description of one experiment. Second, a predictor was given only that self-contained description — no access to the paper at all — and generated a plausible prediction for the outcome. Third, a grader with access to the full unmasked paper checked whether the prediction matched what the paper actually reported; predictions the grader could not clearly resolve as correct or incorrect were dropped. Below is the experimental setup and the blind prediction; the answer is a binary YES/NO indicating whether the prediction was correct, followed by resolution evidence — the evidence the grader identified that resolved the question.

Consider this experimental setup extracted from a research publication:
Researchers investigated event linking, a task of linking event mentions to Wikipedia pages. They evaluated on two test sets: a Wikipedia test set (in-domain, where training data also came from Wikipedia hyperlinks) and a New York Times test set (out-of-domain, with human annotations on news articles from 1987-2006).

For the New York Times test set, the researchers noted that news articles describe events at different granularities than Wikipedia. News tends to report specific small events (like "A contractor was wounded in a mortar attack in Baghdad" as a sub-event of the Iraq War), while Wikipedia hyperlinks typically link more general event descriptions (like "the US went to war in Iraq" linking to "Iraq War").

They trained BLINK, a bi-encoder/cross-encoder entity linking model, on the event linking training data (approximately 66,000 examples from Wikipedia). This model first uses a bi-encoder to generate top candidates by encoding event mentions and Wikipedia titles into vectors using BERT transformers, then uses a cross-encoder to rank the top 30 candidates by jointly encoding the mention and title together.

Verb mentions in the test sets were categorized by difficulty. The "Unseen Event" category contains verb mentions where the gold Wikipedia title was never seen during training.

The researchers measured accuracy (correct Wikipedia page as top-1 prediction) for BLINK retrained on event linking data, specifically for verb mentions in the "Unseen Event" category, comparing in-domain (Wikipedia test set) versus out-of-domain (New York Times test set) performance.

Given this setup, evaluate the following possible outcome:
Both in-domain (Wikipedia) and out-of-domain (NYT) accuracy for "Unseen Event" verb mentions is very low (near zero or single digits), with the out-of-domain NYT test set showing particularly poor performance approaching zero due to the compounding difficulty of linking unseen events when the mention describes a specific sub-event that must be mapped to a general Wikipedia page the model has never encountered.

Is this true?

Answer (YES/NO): NO